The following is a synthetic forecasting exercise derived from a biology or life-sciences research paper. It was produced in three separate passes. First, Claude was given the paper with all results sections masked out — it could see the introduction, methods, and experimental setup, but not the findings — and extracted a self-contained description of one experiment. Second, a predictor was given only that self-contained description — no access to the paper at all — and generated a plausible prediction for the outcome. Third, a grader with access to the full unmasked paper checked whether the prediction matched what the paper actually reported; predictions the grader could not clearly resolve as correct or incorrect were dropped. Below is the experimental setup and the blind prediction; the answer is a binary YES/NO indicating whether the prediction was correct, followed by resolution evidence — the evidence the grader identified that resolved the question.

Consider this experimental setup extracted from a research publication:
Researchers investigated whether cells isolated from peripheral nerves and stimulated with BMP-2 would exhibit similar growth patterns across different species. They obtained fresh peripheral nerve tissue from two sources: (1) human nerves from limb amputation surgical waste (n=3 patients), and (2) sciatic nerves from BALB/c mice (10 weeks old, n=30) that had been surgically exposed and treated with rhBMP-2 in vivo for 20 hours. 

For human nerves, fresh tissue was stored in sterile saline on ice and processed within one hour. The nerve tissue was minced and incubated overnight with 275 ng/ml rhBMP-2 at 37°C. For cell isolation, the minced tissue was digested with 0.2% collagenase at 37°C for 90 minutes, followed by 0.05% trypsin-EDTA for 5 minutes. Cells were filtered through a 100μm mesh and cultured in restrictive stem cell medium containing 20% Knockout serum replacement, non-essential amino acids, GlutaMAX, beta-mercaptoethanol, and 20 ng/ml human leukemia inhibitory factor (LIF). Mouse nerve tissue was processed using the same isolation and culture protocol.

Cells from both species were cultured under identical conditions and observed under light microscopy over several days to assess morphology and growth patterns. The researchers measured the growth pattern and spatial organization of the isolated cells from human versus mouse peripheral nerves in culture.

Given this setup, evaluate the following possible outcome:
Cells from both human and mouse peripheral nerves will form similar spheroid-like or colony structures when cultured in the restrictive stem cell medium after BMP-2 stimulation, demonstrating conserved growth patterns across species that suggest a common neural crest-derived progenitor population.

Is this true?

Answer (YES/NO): NO